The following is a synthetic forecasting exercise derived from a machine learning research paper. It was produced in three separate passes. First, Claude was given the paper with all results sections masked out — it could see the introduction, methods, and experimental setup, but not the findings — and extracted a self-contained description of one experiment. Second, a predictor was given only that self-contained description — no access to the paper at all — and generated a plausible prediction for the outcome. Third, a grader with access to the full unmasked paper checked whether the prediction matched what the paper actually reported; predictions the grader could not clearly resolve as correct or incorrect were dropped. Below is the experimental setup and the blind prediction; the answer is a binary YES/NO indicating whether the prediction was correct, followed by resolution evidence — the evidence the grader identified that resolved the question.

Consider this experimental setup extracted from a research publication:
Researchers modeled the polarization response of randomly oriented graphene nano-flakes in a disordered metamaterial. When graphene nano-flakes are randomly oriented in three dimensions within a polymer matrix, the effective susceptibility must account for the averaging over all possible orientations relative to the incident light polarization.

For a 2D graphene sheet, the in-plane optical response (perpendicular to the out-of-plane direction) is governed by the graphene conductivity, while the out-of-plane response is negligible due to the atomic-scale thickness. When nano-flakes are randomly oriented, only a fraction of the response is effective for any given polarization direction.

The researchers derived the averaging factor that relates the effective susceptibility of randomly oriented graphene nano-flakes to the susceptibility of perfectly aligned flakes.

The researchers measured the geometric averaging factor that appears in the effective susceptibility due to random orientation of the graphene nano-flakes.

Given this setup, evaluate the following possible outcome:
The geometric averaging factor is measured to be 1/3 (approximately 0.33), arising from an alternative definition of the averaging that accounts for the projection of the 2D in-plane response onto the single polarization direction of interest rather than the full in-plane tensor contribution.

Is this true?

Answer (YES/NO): NO